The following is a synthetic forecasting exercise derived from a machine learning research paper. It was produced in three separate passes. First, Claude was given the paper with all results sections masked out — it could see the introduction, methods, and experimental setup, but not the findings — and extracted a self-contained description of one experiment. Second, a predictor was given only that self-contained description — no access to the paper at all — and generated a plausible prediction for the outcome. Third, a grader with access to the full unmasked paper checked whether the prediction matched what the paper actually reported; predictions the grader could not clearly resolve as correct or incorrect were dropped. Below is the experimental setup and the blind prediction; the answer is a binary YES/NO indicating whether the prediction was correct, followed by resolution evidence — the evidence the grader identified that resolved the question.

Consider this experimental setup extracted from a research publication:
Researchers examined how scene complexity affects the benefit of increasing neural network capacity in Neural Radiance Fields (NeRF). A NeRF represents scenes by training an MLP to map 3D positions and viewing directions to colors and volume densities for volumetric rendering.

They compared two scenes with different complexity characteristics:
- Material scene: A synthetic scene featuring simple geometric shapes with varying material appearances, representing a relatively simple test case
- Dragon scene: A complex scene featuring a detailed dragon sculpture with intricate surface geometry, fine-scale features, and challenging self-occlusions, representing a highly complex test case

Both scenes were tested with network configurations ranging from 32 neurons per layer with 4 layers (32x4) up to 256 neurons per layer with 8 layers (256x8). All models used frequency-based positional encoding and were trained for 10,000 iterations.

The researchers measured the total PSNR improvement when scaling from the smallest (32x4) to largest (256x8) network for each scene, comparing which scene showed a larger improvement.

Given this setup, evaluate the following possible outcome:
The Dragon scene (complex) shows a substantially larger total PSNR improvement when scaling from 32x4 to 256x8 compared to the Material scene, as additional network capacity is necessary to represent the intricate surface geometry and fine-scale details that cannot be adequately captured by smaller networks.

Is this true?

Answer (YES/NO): YES